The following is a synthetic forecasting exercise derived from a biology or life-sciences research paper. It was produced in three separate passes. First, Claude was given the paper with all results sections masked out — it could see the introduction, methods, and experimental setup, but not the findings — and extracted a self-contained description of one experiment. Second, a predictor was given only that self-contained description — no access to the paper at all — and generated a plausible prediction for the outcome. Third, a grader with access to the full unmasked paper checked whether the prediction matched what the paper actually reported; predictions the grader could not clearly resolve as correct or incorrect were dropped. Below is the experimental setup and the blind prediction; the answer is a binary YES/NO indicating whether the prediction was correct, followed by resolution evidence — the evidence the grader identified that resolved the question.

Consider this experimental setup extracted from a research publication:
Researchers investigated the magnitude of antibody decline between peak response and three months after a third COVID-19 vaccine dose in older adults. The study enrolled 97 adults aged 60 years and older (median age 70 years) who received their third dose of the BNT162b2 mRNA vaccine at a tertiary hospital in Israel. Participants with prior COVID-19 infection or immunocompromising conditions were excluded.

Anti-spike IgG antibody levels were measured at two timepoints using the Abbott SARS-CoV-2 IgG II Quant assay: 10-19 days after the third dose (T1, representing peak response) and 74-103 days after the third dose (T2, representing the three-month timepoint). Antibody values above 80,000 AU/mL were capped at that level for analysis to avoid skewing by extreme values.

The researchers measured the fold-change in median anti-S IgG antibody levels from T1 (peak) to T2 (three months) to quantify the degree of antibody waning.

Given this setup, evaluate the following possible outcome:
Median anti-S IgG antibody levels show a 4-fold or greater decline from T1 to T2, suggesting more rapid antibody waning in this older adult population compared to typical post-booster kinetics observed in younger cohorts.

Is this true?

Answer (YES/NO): NO